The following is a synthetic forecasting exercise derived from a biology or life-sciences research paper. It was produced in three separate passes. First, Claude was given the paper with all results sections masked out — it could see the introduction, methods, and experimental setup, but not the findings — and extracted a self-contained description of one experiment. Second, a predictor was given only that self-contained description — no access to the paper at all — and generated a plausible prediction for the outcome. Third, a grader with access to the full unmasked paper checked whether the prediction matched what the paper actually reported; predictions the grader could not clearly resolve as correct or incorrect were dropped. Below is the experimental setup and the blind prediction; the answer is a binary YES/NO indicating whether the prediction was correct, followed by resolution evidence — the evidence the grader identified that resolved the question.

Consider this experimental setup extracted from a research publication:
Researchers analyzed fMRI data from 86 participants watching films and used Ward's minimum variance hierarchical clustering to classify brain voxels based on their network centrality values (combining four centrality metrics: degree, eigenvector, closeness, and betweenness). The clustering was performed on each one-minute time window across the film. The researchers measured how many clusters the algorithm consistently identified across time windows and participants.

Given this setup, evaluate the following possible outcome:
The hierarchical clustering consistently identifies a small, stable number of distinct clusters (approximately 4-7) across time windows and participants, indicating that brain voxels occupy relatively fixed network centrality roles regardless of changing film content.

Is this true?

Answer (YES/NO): NO